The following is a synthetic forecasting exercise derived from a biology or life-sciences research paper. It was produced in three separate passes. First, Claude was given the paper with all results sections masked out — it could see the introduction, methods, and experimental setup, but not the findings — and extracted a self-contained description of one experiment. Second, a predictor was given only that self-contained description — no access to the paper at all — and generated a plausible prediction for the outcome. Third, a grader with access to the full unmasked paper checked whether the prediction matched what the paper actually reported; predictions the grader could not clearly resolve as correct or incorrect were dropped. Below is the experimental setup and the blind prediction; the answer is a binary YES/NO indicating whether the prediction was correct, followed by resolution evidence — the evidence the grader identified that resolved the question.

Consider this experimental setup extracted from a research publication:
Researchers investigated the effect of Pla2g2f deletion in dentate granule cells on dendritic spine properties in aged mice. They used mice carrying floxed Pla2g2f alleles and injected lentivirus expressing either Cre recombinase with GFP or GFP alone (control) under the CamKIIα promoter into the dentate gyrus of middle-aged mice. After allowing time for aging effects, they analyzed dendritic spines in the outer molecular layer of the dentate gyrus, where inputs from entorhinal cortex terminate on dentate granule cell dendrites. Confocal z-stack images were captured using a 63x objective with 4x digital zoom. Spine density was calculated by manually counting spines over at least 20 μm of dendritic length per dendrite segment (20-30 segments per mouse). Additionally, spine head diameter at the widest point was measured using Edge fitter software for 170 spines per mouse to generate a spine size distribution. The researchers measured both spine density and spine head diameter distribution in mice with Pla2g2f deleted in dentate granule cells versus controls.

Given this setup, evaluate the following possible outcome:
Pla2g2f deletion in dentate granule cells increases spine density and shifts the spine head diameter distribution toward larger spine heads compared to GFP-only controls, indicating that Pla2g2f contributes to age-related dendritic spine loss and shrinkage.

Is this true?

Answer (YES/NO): NO